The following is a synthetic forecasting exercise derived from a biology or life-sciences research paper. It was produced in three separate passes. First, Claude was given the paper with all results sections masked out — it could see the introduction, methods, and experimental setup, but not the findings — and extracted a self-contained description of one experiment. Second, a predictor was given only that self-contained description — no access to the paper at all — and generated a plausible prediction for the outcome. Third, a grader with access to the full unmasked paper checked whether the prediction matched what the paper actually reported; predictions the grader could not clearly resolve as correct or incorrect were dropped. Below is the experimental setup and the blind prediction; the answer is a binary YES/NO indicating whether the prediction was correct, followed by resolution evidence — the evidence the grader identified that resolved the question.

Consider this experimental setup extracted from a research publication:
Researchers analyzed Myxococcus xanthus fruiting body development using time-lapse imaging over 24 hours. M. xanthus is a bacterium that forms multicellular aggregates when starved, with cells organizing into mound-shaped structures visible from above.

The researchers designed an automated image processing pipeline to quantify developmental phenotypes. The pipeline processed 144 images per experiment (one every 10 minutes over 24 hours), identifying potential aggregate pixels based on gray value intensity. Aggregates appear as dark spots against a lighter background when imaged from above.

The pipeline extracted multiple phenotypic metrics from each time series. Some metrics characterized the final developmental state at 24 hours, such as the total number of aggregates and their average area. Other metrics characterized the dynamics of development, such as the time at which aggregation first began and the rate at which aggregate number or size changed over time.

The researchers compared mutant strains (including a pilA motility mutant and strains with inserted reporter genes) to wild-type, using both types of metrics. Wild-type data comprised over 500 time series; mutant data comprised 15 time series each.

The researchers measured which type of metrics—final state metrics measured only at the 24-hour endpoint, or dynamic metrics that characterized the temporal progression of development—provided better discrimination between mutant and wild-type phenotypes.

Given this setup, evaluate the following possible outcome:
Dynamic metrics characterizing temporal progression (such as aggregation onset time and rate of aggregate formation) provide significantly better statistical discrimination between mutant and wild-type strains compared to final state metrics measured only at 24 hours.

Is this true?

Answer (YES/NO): YES